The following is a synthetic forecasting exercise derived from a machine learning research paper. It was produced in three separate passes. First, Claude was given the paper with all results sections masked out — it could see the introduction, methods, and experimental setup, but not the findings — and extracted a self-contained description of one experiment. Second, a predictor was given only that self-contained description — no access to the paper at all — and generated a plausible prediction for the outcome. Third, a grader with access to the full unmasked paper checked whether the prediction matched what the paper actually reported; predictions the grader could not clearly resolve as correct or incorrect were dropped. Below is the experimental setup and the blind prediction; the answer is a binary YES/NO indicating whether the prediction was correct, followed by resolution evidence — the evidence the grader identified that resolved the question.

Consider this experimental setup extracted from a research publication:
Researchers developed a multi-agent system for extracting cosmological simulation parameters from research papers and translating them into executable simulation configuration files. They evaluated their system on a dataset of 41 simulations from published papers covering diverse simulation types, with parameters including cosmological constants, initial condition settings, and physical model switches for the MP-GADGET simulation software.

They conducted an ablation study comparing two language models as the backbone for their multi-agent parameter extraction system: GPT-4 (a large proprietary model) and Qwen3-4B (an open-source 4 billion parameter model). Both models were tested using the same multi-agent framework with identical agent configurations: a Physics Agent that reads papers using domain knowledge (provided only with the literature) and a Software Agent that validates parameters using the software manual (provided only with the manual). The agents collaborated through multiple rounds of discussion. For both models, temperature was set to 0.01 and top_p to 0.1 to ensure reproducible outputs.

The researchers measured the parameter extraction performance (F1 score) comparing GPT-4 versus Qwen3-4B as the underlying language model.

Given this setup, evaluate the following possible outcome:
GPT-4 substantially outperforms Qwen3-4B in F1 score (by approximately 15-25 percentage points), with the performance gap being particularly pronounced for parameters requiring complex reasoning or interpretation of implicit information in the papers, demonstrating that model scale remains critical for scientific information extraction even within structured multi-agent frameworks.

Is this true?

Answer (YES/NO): YES